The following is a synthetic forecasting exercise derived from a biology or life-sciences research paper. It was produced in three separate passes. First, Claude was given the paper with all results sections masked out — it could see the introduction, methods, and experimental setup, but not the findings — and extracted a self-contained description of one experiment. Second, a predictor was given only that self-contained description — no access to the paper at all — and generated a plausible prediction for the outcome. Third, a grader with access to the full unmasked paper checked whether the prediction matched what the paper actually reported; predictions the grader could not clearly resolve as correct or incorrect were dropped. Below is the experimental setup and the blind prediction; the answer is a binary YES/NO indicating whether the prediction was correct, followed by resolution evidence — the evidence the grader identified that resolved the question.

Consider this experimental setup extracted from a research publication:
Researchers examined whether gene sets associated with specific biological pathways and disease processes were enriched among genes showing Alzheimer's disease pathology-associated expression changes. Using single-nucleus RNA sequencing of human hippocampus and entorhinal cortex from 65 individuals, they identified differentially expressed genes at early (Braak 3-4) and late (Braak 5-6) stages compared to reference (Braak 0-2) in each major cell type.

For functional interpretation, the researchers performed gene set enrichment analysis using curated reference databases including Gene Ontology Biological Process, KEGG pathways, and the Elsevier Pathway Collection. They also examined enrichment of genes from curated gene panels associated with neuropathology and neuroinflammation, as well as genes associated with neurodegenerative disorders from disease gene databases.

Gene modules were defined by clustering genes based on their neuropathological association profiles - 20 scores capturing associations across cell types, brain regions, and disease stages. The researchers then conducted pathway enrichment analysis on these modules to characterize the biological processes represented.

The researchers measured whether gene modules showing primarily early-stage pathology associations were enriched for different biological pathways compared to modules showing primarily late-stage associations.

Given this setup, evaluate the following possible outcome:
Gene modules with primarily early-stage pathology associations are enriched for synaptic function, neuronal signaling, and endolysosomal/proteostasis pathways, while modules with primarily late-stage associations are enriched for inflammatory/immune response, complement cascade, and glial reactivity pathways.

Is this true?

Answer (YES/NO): NO